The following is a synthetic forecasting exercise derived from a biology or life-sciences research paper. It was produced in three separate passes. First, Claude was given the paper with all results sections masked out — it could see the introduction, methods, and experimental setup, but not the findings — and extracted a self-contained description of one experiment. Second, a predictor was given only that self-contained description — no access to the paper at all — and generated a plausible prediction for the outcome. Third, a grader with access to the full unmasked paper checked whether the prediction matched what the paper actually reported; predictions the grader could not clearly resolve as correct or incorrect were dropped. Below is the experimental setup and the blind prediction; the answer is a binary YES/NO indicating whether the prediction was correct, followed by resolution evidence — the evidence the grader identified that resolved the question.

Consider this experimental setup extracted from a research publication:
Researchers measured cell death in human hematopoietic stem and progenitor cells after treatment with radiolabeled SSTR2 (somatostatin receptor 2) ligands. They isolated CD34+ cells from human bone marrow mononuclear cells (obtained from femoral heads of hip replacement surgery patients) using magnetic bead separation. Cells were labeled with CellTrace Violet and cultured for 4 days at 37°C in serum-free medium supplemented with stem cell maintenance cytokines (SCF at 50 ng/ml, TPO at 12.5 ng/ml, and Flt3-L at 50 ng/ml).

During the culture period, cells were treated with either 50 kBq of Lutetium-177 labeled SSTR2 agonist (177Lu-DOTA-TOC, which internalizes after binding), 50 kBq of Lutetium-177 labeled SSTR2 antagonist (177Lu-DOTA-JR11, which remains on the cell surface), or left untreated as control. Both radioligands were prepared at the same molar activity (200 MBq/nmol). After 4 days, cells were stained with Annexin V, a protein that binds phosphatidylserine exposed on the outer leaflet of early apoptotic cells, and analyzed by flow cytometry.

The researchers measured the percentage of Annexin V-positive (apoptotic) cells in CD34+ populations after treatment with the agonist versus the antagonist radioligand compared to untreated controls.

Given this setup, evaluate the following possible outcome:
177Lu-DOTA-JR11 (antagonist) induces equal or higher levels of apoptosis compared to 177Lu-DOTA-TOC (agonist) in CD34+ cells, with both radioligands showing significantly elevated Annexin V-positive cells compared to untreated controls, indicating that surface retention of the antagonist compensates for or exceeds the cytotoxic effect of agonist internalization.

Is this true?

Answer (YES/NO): NO